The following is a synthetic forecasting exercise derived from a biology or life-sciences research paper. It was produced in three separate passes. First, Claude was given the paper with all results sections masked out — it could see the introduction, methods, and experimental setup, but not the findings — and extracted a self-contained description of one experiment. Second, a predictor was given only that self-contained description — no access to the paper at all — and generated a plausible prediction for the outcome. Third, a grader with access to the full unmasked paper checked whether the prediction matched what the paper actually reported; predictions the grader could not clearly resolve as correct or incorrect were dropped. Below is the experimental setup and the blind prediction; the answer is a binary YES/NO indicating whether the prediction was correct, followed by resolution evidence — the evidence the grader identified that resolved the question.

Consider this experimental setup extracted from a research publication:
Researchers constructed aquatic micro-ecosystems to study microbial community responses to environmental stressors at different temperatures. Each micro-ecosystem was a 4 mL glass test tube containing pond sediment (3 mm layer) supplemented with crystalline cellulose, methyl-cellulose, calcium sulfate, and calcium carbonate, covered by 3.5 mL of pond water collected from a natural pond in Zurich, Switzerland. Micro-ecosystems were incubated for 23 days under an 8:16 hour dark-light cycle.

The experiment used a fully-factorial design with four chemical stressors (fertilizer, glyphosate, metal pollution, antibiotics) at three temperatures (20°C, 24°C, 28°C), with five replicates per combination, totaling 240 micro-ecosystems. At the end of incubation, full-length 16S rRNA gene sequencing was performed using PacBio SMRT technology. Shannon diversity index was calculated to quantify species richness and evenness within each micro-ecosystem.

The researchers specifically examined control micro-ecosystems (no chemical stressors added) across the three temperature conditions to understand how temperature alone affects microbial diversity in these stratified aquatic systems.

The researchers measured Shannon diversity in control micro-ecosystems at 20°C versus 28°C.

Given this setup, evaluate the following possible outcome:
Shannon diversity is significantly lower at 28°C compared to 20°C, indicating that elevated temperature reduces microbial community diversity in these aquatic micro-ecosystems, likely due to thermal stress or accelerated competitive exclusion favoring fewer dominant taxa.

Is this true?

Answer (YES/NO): YES